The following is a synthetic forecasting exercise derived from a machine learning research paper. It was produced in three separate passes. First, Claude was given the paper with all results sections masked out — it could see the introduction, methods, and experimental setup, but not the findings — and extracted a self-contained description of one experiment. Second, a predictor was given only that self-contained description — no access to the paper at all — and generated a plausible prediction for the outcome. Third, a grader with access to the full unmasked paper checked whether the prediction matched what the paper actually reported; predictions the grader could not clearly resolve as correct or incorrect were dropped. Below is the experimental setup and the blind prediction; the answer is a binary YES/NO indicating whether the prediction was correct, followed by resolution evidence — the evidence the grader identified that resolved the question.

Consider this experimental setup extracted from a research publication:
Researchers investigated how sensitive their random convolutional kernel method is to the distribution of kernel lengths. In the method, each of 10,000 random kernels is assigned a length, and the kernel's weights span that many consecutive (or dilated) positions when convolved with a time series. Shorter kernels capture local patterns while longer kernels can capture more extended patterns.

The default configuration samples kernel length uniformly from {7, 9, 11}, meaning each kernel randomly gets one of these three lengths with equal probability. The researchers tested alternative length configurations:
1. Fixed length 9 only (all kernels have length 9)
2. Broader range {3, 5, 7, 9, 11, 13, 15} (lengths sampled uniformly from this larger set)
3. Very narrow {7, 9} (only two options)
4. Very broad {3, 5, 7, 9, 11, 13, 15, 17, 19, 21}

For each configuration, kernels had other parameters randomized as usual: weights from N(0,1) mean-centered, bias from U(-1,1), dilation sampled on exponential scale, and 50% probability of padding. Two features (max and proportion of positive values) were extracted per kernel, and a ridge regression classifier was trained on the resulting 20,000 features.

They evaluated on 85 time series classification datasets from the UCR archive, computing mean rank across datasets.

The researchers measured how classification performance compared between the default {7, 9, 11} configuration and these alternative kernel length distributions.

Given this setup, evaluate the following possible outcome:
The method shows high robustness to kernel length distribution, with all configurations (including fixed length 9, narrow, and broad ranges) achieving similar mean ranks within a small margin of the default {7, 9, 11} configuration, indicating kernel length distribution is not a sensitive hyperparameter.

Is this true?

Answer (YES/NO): NO